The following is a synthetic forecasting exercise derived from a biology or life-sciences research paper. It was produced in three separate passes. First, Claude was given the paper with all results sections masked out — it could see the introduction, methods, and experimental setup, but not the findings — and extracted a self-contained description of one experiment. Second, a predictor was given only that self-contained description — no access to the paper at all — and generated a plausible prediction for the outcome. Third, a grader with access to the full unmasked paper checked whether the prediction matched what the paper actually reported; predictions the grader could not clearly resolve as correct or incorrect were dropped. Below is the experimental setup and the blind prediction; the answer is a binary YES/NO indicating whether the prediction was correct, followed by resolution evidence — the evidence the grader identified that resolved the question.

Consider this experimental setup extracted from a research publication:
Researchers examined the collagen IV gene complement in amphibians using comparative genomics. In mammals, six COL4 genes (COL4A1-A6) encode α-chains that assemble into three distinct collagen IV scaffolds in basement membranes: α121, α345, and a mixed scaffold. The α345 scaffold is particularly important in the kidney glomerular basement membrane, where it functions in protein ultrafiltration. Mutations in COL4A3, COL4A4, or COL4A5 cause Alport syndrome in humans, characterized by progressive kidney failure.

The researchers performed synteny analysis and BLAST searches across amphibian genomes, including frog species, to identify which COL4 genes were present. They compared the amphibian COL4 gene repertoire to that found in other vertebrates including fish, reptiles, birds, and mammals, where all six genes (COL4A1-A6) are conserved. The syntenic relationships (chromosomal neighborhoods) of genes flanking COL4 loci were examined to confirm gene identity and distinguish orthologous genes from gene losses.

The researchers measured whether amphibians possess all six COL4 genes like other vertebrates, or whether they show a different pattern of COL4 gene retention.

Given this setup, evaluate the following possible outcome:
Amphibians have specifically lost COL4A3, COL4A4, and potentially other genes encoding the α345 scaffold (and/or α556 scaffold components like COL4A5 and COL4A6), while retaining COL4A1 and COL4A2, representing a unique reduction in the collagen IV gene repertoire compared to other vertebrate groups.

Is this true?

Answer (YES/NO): NO